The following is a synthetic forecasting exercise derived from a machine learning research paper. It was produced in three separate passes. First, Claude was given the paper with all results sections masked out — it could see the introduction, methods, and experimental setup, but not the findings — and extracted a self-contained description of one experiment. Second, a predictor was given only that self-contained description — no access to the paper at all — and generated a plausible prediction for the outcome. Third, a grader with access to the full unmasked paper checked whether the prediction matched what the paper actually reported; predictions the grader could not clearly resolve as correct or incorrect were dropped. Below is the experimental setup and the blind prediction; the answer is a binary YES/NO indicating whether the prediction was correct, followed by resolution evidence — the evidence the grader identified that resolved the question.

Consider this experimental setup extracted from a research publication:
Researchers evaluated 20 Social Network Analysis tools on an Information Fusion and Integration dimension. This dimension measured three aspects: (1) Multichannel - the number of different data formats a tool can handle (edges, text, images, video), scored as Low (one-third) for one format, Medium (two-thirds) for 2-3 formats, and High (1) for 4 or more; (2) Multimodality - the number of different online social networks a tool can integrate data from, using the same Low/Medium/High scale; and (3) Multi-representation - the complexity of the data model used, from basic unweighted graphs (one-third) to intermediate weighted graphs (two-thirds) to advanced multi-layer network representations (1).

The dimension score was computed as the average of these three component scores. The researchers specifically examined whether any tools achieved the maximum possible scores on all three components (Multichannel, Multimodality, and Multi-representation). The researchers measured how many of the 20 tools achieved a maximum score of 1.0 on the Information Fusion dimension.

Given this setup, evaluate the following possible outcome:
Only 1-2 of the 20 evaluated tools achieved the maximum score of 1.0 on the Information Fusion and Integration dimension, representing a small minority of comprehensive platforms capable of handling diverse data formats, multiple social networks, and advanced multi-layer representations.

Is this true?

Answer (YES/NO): YES